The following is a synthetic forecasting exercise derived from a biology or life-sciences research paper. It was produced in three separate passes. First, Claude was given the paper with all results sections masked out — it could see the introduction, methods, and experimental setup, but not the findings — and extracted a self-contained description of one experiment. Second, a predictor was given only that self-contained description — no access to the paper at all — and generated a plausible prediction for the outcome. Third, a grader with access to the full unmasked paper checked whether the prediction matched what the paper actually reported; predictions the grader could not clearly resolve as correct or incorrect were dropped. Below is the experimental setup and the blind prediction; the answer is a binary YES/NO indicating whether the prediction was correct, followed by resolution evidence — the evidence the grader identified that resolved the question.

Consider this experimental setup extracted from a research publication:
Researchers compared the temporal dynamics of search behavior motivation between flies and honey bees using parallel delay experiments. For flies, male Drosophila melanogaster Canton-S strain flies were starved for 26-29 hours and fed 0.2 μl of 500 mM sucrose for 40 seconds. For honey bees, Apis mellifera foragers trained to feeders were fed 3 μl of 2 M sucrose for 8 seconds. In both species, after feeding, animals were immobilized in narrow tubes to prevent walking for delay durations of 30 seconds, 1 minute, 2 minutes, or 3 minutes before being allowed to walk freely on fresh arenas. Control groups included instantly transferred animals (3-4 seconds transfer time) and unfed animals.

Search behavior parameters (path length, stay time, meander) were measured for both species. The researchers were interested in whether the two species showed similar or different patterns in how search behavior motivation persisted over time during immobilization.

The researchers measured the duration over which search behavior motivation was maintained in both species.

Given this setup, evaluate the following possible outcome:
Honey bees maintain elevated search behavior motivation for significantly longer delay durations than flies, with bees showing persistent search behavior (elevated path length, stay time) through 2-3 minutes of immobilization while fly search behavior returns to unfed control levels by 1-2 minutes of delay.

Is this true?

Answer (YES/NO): NO